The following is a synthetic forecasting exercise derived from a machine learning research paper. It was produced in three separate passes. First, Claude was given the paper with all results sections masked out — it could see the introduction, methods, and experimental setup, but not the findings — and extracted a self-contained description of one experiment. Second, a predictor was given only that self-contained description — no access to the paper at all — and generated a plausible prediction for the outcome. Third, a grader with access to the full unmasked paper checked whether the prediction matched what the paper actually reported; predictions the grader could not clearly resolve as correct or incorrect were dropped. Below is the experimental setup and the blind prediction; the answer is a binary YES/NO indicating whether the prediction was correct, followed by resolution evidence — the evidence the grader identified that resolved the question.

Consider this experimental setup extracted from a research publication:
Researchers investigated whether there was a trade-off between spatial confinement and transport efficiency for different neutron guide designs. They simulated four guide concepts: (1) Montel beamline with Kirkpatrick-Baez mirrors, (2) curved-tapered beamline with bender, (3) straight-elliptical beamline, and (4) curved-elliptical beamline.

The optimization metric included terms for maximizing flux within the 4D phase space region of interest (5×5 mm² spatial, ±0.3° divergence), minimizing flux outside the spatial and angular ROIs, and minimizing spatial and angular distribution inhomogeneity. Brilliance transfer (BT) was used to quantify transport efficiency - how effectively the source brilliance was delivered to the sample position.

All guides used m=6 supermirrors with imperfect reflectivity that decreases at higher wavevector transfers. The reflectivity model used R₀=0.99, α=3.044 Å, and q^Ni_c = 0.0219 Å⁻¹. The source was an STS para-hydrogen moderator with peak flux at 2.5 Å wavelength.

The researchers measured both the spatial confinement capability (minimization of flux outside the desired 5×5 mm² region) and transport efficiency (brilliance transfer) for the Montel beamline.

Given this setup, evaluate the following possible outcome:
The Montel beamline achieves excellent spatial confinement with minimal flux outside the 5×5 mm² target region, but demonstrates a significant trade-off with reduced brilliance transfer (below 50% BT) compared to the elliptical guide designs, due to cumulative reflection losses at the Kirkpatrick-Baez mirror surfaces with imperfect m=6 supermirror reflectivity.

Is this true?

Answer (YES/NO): NO